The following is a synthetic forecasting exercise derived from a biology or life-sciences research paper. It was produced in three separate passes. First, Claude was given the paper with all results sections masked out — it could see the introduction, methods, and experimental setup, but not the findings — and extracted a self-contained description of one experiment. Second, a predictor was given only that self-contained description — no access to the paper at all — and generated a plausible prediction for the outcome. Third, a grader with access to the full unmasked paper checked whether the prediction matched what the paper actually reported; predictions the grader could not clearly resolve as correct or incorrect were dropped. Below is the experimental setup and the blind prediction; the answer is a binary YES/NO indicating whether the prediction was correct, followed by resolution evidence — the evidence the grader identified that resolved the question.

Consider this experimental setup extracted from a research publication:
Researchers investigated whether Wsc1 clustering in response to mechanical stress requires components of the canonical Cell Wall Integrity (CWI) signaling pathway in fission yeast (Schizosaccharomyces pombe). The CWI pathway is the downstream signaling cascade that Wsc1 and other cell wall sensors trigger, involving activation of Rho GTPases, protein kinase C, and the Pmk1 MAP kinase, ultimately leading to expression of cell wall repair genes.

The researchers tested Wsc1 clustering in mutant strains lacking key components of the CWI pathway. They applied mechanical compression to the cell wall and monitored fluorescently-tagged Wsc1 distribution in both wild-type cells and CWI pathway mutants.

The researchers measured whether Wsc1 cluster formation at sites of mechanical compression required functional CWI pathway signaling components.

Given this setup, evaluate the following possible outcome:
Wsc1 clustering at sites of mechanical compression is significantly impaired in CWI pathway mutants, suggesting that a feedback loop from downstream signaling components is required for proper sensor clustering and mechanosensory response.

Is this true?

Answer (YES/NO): NO